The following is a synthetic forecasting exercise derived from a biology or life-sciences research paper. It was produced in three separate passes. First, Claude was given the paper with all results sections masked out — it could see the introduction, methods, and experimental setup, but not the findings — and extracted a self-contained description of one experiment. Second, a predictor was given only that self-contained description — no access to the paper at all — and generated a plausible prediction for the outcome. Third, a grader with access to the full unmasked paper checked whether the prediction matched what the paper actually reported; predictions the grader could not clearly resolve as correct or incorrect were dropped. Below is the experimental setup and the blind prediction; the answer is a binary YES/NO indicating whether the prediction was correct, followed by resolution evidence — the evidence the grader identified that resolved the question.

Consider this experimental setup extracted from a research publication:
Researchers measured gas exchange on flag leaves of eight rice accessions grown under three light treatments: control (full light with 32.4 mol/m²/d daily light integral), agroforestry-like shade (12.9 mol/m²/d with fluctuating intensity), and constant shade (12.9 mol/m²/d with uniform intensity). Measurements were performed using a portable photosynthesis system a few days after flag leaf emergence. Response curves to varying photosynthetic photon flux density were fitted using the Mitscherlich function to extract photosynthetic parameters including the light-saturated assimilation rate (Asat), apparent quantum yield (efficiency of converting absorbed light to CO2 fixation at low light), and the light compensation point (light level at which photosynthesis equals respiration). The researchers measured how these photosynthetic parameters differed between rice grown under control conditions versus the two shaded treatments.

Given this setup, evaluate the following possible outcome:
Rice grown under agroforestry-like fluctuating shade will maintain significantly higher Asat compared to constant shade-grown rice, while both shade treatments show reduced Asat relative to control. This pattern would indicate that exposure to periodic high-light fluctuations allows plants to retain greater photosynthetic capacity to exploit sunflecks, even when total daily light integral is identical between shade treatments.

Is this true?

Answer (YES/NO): NO